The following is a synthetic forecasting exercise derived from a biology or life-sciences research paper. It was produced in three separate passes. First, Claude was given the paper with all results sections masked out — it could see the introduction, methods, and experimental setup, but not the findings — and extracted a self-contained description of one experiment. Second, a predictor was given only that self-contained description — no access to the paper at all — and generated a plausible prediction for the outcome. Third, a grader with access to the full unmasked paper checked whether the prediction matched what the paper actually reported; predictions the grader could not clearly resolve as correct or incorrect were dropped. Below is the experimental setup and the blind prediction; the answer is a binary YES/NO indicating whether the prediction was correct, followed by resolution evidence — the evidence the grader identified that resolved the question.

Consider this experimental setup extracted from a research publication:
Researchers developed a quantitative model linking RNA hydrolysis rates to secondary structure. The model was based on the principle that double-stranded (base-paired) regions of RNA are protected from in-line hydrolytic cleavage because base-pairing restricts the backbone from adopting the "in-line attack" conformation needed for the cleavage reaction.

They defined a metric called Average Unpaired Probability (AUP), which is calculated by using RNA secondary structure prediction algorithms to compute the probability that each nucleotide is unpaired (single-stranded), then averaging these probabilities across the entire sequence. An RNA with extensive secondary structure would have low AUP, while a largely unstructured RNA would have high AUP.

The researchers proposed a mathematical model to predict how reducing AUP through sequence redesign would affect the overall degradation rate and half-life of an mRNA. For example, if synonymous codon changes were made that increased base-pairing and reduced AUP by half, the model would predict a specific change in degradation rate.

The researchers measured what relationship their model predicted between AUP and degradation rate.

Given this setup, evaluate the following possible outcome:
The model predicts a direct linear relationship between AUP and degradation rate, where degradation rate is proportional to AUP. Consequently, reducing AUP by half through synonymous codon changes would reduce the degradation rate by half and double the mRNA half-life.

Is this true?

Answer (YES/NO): YES